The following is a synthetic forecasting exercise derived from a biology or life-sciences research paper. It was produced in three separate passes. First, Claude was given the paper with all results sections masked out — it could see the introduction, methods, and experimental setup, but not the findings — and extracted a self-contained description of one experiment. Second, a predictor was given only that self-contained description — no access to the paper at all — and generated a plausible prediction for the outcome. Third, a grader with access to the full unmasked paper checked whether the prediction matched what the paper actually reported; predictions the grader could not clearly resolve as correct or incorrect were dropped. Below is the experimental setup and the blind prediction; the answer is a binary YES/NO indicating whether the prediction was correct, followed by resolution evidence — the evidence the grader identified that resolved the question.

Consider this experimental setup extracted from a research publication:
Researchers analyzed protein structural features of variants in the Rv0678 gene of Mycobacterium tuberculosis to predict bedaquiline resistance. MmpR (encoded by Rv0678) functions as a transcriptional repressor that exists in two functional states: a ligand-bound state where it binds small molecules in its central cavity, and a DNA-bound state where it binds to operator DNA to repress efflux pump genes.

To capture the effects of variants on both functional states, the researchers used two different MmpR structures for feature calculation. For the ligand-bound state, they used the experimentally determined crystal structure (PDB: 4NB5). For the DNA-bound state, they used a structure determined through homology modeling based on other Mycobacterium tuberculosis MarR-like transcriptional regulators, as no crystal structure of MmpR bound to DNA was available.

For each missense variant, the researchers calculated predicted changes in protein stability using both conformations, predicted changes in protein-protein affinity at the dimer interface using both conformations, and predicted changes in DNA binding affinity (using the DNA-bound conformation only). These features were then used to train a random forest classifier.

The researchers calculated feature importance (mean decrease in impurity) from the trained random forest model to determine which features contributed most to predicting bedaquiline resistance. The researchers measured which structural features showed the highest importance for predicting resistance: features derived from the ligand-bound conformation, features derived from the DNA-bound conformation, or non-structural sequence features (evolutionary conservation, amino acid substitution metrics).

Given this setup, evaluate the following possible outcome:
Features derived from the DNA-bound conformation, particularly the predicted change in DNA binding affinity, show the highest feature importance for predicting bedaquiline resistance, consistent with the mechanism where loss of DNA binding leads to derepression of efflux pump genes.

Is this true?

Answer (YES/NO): NO